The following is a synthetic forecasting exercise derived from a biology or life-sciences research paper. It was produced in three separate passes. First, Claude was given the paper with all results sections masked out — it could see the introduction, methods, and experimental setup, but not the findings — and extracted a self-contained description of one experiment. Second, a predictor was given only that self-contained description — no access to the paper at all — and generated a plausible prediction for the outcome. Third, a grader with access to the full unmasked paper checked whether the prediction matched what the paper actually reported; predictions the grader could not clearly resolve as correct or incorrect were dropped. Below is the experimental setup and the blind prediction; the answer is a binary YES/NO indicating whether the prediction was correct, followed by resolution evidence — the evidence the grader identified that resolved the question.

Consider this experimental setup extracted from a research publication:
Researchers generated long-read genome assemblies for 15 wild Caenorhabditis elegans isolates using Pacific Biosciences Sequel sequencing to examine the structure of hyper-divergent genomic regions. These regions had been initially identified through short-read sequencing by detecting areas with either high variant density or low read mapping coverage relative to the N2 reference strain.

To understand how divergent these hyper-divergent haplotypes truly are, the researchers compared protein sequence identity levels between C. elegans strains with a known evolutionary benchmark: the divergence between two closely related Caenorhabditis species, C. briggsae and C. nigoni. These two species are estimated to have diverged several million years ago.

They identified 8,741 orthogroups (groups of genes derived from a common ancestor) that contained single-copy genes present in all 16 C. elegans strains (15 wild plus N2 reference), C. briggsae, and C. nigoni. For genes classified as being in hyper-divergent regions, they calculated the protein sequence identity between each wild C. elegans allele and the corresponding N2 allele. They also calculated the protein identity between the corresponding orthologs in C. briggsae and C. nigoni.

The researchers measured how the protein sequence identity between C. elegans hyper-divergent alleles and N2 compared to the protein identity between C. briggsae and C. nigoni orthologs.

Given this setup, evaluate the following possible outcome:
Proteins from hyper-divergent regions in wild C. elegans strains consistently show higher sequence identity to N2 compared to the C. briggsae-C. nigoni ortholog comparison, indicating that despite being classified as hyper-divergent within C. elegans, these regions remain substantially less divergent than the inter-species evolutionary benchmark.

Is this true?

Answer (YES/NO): NO